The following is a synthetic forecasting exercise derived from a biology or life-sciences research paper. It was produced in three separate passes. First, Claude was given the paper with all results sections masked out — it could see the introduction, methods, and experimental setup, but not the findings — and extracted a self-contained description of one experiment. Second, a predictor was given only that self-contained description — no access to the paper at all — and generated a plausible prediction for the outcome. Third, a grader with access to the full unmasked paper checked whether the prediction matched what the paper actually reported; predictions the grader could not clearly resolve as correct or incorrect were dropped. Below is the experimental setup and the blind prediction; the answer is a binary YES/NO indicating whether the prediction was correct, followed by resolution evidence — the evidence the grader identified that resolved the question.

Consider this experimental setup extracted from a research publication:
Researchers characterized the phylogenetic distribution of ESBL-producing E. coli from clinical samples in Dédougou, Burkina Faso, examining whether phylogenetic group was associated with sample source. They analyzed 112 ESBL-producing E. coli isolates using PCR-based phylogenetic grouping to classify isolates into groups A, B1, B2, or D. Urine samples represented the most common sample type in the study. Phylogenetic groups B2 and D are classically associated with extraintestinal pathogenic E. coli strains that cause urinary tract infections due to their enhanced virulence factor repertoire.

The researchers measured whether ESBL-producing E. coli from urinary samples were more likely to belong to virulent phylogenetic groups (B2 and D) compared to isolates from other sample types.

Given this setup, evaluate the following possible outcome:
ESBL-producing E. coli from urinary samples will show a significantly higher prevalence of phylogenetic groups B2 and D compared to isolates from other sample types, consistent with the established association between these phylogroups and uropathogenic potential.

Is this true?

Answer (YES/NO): NO